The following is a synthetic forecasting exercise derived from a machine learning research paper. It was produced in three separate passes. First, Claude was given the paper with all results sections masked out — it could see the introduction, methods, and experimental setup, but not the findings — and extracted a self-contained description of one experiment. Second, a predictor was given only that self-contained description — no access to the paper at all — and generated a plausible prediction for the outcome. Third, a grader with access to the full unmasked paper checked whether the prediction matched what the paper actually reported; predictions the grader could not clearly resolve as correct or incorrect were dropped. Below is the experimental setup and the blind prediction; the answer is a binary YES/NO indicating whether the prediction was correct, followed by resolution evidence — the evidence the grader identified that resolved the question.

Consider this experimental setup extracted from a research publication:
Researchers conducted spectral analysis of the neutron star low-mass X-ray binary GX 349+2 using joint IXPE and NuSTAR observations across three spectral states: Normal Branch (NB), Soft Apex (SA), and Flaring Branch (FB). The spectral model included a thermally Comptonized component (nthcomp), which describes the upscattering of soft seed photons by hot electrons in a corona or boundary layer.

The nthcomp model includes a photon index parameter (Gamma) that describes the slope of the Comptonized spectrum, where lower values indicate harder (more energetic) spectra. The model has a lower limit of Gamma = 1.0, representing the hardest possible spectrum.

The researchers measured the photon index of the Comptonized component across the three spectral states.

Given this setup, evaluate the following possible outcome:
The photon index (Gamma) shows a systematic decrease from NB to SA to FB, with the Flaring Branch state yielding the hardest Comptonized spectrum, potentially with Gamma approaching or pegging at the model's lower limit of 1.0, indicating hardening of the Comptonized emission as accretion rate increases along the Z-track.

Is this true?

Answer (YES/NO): NO